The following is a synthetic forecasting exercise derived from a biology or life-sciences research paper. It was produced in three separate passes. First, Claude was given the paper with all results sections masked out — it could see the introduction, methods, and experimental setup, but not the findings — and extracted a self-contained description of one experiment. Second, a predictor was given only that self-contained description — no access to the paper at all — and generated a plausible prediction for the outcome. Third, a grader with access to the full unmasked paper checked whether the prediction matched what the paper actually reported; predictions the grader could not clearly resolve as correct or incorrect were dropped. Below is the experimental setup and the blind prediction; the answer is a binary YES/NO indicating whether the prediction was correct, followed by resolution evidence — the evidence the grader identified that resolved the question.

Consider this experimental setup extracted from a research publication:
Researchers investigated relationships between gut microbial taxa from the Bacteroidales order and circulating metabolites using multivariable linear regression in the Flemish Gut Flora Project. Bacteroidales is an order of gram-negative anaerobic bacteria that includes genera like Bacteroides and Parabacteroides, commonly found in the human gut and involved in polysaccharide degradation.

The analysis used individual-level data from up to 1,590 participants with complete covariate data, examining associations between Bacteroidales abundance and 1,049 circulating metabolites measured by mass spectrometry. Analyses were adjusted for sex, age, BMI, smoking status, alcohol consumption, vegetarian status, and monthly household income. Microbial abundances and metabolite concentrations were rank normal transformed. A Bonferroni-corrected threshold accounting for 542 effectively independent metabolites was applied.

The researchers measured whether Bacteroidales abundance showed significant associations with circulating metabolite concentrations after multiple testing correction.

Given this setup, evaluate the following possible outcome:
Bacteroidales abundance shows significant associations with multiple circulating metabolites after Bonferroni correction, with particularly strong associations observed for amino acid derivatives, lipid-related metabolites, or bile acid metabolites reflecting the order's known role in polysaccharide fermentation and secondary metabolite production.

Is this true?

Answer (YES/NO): YES